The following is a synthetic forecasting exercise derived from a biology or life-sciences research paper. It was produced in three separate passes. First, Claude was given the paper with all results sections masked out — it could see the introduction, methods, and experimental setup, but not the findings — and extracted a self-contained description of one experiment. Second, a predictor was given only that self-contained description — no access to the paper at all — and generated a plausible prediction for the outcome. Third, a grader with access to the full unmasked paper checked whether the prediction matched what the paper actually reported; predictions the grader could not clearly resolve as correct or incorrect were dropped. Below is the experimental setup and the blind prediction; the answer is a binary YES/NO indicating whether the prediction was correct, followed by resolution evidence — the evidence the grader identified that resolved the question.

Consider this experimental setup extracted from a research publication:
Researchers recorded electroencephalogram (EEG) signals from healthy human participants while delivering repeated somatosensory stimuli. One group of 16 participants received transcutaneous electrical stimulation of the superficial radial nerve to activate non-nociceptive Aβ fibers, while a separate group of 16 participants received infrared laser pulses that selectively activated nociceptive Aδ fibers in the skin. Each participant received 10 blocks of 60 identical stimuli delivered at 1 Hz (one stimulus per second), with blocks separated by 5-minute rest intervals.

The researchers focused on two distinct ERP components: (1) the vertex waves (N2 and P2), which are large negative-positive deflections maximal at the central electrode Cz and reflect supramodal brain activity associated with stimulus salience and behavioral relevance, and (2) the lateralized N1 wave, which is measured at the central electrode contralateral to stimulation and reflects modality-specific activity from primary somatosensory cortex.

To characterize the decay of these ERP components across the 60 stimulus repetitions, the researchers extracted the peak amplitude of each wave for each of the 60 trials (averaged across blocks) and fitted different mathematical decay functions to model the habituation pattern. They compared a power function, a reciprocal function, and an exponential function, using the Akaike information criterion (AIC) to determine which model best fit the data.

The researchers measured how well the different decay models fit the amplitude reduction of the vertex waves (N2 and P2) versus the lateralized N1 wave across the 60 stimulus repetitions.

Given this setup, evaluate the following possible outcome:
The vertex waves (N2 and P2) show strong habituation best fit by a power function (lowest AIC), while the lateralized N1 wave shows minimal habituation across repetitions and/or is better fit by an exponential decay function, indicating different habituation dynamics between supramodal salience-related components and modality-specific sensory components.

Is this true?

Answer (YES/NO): NO